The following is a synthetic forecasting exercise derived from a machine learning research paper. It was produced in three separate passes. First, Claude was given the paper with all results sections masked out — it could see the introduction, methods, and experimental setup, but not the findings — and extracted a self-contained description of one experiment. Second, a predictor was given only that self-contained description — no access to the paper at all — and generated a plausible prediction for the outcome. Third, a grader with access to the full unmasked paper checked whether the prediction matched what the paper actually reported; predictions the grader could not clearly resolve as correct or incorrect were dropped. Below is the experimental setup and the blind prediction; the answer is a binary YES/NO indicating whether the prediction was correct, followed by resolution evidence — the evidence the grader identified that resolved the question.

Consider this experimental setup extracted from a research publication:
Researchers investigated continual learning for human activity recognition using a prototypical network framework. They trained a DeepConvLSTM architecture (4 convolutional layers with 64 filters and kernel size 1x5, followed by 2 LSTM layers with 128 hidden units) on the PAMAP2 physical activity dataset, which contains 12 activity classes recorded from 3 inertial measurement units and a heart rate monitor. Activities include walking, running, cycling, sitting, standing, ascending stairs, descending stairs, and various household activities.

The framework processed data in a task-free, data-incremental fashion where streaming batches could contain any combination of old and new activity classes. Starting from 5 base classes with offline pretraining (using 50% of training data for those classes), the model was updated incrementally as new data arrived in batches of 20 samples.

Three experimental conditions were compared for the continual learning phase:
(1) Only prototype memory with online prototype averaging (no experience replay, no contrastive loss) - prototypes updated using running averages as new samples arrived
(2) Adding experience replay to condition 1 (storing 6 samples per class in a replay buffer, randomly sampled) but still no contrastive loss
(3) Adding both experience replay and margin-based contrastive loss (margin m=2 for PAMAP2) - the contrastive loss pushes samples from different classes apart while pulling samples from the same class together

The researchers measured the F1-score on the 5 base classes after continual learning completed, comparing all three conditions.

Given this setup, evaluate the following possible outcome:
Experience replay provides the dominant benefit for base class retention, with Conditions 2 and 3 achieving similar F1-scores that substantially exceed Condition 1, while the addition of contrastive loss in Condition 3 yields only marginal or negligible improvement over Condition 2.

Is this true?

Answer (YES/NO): NO